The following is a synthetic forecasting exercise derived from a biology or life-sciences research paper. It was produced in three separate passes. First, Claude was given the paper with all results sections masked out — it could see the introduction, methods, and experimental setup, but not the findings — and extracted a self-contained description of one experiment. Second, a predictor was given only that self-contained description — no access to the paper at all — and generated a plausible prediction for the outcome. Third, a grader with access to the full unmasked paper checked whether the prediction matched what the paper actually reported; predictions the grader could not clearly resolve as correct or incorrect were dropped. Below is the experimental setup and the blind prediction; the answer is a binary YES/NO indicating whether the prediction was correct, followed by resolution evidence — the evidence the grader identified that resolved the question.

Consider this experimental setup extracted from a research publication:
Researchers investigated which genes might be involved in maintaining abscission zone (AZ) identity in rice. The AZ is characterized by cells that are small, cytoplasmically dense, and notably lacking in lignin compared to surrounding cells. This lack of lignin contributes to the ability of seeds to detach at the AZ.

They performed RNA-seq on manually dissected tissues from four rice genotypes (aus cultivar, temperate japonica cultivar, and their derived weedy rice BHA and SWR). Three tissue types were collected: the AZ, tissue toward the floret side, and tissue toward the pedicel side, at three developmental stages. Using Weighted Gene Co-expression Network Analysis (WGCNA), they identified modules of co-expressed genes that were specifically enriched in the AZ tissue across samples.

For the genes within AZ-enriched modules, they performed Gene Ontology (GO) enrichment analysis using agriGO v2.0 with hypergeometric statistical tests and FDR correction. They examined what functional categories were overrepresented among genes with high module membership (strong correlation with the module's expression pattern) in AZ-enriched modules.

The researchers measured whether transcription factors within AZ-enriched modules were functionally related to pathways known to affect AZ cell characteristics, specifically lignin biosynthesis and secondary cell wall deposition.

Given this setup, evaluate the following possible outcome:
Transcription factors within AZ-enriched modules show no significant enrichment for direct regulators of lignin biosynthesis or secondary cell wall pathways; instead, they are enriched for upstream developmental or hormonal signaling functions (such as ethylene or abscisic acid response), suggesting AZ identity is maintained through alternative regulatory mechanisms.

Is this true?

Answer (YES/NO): NO